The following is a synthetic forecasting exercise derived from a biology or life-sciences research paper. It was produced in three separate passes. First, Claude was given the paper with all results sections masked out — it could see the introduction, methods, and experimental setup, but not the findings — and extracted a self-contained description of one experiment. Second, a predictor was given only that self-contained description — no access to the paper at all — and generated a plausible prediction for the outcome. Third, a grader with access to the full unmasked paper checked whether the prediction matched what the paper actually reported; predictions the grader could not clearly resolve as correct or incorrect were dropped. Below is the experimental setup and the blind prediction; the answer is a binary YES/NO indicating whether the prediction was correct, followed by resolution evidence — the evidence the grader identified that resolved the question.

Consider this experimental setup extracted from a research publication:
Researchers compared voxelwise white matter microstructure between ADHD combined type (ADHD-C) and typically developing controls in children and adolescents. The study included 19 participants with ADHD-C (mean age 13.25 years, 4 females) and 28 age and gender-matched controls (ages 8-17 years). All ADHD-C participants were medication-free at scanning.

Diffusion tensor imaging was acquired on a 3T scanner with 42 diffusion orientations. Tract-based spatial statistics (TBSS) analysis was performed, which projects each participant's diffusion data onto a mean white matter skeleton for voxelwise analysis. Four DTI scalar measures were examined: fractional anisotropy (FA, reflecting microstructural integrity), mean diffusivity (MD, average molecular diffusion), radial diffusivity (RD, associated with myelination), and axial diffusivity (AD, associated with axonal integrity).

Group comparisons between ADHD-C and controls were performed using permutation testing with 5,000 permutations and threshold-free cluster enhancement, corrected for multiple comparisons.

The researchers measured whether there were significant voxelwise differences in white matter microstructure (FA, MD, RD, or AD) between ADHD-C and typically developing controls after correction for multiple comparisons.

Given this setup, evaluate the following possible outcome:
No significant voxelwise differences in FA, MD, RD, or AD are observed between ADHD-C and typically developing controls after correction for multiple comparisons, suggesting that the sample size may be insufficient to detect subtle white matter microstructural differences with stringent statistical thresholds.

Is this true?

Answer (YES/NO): YES